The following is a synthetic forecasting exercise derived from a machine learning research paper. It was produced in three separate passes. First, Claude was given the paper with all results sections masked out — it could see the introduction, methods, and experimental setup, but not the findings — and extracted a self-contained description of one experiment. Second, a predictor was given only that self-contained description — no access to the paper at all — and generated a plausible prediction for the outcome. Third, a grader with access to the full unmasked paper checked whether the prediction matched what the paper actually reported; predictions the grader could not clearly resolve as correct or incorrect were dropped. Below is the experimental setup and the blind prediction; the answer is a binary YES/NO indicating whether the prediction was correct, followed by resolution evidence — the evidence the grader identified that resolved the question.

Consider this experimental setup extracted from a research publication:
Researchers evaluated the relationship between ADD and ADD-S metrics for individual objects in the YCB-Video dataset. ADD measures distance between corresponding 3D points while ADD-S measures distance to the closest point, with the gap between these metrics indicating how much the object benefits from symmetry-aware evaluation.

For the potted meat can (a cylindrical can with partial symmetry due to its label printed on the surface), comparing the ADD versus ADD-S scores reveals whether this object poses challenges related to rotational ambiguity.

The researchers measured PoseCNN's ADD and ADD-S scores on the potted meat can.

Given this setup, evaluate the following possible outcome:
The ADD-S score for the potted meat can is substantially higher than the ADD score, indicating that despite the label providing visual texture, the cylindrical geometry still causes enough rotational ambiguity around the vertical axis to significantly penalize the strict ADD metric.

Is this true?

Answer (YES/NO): YES